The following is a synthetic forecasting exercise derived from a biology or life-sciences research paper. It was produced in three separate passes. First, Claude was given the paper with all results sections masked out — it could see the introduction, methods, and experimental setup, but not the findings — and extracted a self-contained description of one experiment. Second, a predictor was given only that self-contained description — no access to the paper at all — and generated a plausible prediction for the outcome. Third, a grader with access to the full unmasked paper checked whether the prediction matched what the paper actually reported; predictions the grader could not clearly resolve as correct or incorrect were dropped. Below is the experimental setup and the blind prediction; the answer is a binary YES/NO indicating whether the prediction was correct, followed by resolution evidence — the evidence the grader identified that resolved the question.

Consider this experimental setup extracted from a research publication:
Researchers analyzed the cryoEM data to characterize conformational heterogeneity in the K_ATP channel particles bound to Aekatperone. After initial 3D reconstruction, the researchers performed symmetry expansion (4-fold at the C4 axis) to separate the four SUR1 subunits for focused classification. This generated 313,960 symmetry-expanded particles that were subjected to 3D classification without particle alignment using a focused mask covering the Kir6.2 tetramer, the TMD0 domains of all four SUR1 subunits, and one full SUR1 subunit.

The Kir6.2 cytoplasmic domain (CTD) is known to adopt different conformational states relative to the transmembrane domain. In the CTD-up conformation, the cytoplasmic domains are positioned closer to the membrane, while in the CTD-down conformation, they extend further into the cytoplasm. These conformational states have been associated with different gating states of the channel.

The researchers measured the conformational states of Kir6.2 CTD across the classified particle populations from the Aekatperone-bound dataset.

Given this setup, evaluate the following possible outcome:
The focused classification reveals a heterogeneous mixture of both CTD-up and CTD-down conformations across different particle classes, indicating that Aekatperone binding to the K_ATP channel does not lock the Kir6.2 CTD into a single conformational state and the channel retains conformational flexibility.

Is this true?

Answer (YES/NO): YES